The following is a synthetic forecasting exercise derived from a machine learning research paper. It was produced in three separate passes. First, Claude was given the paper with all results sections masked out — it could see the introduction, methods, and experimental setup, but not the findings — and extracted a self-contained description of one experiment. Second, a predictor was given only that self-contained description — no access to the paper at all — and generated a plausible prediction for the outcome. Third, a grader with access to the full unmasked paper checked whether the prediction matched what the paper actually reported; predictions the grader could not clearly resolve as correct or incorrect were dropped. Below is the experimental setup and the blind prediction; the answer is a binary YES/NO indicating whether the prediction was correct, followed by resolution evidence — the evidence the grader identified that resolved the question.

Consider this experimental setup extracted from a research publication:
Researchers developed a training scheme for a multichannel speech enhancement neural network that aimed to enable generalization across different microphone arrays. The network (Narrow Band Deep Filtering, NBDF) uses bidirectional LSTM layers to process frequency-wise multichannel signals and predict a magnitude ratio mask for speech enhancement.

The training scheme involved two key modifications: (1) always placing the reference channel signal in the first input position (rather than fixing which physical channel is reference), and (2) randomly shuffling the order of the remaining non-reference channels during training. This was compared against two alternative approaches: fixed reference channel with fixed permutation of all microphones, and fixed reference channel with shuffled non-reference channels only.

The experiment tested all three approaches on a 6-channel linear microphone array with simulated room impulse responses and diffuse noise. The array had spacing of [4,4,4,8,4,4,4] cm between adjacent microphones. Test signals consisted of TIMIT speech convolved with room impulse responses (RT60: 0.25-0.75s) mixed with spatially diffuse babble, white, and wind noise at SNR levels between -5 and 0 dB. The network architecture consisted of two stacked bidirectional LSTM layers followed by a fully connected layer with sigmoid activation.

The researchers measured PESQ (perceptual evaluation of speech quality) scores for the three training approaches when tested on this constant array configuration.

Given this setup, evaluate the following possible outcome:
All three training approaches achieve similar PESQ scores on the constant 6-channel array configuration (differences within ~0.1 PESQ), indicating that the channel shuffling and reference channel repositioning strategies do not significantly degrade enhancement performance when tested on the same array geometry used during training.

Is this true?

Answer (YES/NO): YES